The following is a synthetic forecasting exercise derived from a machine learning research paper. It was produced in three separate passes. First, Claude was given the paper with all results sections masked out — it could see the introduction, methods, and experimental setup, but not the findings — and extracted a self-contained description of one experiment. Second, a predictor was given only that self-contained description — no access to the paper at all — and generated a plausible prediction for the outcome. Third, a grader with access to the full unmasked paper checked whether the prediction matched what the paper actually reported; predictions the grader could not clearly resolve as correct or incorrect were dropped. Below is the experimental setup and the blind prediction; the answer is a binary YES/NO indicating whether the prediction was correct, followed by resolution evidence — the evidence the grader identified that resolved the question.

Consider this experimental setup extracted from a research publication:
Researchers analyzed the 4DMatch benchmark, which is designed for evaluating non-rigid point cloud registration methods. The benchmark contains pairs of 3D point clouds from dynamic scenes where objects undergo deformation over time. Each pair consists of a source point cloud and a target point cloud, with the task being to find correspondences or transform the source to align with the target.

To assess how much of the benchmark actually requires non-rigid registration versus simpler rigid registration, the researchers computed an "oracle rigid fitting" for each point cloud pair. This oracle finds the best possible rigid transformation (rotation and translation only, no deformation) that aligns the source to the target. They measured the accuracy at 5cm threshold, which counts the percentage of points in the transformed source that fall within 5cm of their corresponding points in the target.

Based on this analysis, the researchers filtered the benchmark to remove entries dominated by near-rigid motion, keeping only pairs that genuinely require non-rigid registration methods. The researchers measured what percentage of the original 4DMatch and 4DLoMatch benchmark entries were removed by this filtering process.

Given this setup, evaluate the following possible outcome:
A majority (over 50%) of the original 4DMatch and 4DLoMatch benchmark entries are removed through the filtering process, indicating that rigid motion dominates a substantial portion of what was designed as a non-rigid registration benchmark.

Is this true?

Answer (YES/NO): NO